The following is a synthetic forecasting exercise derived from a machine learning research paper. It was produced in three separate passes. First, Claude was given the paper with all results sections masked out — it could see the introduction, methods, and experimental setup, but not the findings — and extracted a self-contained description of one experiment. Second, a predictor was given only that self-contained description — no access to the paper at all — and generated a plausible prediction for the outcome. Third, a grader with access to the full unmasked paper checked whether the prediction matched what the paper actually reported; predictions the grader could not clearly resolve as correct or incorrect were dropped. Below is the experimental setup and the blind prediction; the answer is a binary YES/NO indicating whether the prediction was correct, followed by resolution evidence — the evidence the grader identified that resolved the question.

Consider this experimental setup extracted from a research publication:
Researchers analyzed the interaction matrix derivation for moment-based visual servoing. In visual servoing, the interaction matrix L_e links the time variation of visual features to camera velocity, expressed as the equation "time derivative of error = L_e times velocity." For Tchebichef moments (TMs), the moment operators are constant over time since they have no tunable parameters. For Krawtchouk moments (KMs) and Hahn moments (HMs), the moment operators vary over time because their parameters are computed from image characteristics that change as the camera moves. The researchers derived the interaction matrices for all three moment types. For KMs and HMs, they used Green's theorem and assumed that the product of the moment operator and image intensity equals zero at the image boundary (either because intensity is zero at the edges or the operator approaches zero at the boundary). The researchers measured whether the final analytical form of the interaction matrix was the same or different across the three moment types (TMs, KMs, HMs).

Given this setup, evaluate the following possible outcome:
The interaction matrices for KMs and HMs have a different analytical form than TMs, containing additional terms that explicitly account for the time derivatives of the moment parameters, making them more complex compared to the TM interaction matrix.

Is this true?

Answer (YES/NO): NO